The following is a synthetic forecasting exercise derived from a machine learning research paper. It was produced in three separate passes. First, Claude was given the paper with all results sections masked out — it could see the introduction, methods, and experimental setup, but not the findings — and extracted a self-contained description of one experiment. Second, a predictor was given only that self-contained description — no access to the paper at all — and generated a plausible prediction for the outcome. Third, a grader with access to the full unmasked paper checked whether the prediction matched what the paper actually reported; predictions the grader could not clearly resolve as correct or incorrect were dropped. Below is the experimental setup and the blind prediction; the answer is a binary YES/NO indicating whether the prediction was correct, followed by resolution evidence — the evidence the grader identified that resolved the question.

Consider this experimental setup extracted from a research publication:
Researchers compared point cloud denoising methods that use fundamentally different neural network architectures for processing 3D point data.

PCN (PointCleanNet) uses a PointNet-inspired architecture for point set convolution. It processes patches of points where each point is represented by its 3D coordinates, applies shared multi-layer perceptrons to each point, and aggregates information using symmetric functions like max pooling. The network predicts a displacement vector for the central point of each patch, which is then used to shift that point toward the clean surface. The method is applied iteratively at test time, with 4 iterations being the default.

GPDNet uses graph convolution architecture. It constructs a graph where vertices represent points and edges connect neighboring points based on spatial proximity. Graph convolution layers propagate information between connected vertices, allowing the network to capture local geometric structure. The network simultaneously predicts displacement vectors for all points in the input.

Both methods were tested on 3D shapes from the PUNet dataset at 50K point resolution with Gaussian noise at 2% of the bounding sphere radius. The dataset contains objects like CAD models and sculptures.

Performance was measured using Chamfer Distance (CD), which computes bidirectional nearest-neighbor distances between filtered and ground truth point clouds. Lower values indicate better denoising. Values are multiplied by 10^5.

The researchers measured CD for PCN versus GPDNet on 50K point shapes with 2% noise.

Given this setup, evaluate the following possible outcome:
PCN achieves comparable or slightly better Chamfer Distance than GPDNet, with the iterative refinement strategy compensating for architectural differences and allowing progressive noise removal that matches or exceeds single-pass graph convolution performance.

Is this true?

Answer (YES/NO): NO